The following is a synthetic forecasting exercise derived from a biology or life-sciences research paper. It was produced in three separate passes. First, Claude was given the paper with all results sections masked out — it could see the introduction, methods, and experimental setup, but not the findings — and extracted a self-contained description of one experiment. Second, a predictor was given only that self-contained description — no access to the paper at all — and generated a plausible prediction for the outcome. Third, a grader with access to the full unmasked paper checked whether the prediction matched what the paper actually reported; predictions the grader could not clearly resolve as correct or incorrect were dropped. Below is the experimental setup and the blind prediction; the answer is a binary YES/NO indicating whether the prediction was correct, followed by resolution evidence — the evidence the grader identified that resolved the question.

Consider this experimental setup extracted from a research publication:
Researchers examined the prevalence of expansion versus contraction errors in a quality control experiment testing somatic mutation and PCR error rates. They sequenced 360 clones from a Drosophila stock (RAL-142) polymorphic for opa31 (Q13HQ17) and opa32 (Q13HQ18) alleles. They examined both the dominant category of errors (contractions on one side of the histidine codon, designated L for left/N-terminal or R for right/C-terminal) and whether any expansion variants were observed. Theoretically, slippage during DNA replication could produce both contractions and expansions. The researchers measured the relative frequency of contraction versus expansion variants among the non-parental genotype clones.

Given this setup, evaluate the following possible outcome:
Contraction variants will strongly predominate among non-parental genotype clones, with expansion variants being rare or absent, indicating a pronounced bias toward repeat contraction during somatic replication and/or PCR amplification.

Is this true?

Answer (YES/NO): YES